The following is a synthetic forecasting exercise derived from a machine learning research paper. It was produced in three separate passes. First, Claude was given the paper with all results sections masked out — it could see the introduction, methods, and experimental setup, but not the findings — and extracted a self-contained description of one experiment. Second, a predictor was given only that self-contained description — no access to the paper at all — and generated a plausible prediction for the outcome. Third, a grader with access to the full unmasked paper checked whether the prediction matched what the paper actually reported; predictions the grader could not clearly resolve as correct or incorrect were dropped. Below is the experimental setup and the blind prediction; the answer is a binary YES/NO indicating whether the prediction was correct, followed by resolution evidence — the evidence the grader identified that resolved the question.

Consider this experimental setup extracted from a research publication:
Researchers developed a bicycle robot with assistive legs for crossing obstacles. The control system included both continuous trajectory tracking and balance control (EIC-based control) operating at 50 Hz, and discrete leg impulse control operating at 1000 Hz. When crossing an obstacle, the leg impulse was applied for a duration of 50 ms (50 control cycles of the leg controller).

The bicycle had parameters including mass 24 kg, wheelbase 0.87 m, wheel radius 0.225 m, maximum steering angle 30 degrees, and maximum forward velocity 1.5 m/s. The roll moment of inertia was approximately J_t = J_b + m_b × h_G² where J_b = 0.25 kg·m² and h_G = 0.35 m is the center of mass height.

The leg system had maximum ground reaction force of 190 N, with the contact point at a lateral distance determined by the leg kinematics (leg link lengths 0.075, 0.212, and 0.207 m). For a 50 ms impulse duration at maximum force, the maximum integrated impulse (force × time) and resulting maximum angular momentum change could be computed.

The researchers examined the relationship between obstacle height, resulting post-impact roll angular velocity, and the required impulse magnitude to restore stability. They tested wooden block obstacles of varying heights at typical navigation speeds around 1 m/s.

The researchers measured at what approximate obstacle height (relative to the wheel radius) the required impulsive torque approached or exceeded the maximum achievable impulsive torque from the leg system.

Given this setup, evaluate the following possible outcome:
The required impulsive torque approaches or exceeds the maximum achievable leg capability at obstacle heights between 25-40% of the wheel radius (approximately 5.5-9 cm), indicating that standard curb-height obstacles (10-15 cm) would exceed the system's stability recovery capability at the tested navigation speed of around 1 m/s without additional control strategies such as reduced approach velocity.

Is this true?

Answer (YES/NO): NO